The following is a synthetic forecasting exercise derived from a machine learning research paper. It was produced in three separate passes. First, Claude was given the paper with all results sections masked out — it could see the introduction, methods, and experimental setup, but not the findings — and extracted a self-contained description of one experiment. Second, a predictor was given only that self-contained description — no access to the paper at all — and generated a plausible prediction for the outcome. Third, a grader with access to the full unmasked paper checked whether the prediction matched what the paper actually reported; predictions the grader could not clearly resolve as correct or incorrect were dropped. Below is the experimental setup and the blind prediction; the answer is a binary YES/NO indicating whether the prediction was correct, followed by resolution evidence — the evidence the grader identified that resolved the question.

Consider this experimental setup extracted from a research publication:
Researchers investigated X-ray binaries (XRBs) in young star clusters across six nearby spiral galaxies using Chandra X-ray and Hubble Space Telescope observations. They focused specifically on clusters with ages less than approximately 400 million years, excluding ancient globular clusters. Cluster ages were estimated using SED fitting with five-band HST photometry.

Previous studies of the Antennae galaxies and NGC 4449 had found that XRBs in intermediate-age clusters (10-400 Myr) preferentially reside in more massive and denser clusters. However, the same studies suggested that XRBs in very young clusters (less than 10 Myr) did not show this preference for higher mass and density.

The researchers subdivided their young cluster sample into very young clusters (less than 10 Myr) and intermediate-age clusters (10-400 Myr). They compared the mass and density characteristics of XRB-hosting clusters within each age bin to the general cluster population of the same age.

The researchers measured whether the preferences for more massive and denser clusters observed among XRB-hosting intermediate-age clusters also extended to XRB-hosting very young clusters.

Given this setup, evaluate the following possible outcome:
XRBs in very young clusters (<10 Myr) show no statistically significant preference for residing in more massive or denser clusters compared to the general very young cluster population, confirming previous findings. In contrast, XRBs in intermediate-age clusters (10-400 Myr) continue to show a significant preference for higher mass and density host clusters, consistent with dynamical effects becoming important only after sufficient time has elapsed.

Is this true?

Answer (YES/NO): NO